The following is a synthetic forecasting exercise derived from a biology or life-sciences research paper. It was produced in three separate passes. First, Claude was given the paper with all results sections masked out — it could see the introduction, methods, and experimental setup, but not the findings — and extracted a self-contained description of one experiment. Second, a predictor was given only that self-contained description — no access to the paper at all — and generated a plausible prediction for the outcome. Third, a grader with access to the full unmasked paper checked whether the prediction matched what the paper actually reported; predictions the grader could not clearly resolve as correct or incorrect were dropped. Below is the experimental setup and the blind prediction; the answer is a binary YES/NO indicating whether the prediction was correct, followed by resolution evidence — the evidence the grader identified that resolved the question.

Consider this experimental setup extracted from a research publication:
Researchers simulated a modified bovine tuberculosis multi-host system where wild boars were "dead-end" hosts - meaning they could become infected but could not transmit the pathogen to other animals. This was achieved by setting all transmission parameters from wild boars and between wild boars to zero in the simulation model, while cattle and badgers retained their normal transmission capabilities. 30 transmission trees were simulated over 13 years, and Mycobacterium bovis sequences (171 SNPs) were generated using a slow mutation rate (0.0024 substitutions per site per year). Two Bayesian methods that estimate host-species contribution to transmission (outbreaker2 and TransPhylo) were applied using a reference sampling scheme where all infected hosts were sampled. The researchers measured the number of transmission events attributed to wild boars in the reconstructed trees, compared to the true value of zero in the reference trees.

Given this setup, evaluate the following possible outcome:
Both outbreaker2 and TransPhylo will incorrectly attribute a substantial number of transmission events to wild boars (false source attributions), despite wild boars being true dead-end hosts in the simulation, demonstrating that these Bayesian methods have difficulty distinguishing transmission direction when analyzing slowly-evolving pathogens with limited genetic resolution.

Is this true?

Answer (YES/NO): YES